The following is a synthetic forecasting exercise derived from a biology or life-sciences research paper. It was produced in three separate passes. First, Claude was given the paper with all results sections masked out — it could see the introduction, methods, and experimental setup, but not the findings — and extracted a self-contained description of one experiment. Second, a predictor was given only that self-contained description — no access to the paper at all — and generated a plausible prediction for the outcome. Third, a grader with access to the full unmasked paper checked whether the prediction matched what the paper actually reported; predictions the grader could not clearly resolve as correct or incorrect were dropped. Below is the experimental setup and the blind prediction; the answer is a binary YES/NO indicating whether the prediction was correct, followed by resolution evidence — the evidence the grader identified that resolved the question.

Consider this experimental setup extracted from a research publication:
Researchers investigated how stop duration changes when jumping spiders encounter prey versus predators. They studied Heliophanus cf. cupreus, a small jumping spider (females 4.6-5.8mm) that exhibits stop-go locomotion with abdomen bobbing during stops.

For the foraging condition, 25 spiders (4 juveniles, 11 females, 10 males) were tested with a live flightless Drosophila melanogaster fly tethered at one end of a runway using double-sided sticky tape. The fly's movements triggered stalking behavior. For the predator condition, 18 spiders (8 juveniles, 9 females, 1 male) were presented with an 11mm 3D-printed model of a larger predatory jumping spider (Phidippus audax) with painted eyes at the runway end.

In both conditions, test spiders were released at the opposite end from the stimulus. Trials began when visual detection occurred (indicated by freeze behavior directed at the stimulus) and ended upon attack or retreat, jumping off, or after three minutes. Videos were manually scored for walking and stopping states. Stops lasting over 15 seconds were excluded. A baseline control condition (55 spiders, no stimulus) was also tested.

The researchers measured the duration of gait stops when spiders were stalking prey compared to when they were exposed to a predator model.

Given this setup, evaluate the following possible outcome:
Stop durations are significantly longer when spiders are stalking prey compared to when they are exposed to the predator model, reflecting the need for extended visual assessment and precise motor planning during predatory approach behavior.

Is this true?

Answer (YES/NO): NO